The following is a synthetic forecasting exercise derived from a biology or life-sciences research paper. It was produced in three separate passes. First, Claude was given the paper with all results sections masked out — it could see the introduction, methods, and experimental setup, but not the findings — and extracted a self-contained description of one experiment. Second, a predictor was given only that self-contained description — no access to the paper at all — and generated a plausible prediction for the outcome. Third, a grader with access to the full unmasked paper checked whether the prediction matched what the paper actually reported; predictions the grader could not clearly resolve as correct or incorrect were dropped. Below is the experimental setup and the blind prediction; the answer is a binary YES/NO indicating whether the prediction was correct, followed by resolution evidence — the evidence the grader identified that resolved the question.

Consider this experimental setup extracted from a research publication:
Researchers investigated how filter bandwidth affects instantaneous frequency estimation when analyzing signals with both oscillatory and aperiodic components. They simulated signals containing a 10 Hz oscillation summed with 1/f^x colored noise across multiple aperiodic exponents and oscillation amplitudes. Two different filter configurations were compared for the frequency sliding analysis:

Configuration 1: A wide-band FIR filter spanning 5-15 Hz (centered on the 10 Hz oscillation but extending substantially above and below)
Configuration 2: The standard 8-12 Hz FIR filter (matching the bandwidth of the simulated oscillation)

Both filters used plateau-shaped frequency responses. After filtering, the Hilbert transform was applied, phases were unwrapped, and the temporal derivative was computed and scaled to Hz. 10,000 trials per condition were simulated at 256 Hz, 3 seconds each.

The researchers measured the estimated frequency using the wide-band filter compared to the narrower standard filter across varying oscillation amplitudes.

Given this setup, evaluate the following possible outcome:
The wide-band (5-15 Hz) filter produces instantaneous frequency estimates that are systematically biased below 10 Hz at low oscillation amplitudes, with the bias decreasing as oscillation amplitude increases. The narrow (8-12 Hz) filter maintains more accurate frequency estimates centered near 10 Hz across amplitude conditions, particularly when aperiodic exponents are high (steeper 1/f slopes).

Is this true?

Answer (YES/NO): YES